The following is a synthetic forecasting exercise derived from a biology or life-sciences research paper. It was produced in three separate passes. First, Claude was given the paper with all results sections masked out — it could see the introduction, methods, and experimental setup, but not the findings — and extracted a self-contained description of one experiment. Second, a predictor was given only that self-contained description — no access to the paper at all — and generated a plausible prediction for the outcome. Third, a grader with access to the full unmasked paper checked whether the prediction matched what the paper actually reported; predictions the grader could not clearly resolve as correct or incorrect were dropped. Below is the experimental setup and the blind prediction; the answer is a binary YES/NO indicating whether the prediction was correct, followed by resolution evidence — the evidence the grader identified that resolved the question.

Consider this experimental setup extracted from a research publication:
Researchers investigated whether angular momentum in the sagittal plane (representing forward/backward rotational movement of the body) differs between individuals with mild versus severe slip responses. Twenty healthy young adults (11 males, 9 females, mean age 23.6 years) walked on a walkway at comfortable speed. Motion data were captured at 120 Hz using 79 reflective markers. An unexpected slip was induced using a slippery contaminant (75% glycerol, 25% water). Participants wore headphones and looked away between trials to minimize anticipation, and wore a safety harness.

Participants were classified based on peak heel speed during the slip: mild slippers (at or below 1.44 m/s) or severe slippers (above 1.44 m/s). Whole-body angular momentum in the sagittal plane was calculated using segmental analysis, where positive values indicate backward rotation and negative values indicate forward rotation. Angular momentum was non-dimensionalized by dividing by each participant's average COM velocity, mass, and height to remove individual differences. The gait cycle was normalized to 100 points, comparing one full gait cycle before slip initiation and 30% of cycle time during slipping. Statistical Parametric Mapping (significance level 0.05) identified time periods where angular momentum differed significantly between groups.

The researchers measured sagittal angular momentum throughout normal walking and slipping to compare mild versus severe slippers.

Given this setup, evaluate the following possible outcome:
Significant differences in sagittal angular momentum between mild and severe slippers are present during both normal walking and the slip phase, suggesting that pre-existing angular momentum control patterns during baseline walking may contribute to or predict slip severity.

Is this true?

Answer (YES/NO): NO